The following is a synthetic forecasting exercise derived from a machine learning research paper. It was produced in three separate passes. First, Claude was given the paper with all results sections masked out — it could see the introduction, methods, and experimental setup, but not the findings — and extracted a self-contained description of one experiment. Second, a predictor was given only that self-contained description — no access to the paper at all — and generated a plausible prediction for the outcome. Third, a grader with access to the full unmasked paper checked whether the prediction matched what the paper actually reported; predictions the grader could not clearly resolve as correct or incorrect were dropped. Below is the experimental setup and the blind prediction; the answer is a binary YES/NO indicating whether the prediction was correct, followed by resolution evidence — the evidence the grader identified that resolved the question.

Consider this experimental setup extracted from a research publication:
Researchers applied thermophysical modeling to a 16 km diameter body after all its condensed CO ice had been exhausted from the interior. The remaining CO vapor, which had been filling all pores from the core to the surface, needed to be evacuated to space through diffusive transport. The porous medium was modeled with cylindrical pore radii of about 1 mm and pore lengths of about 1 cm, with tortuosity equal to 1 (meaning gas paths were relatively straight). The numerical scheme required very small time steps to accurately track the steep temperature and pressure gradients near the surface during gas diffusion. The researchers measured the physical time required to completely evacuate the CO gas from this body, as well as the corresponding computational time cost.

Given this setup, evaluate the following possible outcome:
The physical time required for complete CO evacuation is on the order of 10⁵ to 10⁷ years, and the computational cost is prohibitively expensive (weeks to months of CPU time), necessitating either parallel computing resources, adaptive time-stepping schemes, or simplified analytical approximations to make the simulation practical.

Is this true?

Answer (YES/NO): NO